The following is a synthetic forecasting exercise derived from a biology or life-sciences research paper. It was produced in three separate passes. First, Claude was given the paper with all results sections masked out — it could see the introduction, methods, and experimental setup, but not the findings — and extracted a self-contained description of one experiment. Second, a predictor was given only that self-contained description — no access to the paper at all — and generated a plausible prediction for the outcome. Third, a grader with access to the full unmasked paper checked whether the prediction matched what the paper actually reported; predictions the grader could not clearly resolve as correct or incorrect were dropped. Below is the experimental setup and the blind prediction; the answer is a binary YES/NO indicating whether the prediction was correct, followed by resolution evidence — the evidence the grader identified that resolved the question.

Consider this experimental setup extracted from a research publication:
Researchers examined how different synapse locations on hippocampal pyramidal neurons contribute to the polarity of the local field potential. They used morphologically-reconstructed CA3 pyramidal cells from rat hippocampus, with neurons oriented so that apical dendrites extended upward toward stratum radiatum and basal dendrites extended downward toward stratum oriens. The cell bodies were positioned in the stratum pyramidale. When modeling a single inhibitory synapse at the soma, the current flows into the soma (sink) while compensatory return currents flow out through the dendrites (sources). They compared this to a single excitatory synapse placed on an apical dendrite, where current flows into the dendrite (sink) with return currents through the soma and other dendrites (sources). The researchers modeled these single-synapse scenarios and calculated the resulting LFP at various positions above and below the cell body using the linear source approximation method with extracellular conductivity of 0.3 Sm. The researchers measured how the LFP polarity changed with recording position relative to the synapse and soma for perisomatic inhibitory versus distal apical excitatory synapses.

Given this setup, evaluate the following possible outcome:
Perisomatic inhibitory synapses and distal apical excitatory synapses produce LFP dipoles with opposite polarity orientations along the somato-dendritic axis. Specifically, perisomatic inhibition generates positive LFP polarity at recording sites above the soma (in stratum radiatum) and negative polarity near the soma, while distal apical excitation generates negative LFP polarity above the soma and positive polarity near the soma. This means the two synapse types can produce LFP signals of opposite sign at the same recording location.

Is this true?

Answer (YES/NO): NO